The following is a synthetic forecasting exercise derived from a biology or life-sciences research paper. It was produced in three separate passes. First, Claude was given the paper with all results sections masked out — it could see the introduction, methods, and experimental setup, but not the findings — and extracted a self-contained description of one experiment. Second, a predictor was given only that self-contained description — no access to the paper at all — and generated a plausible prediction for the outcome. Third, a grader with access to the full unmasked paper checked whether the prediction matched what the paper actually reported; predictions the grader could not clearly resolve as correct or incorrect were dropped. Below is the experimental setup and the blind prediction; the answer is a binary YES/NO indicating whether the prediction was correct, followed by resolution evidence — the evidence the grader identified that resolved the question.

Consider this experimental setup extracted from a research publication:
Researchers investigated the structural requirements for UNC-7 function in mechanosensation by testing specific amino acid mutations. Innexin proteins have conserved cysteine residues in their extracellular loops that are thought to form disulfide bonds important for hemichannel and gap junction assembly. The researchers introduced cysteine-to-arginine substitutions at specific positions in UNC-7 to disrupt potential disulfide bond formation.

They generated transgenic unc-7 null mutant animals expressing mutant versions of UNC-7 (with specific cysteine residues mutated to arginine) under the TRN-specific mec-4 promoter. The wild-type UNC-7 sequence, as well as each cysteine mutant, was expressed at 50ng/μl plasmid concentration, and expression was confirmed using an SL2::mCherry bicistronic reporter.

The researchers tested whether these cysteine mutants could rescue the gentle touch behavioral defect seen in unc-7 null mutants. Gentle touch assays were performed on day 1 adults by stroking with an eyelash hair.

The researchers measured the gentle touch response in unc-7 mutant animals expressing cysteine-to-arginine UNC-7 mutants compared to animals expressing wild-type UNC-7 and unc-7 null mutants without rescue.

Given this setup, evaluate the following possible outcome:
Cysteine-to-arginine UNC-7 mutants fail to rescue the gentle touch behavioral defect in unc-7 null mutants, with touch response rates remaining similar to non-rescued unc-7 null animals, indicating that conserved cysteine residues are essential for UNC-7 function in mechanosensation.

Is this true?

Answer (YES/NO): NO